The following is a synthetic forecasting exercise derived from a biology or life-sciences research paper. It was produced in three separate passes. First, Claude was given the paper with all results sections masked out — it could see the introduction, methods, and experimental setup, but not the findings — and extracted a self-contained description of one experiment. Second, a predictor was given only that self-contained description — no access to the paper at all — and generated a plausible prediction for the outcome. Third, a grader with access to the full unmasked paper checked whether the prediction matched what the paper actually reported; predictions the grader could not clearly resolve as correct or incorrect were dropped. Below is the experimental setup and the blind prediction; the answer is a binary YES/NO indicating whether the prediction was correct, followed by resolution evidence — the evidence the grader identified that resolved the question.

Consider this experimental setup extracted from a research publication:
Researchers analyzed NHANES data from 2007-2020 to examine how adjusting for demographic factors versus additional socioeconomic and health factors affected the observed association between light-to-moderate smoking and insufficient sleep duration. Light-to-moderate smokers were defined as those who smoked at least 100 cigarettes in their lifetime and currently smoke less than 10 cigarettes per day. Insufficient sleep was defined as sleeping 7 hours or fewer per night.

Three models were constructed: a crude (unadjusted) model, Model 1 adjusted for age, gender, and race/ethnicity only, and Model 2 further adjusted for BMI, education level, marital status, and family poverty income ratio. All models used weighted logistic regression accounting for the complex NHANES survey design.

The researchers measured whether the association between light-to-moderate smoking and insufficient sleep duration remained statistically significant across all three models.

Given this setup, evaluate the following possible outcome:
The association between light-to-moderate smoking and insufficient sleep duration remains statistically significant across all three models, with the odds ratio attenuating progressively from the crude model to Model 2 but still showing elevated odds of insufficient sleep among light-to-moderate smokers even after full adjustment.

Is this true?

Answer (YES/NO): YES